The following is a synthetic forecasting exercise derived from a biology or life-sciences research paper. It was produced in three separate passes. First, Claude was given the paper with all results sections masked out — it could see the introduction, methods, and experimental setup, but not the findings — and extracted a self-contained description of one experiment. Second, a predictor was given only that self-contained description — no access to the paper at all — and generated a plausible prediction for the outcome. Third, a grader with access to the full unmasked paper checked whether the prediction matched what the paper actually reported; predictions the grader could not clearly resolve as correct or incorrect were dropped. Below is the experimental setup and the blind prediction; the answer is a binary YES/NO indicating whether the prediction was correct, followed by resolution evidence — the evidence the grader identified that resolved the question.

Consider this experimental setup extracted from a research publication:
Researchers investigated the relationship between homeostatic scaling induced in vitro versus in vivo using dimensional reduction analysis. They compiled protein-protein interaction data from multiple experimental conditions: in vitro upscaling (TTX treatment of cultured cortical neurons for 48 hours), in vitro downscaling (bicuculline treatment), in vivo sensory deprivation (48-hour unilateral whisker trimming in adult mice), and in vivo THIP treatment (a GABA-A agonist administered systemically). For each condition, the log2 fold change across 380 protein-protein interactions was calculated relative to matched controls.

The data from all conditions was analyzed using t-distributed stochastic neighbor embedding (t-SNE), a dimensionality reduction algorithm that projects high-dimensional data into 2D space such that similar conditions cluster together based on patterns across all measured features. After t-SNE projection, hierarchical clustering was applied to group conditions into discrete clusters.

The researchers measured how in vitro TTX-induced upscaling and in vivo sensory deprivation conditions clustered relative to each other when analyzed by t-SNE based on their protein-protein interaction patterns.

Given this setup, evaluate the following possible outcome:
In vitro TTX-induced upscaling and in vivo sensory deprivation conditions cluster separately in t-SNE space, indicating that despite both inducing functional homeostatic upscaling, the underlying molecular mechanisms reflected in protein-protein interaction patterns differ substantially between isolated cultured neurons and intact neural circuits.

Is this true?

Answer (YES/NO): YES